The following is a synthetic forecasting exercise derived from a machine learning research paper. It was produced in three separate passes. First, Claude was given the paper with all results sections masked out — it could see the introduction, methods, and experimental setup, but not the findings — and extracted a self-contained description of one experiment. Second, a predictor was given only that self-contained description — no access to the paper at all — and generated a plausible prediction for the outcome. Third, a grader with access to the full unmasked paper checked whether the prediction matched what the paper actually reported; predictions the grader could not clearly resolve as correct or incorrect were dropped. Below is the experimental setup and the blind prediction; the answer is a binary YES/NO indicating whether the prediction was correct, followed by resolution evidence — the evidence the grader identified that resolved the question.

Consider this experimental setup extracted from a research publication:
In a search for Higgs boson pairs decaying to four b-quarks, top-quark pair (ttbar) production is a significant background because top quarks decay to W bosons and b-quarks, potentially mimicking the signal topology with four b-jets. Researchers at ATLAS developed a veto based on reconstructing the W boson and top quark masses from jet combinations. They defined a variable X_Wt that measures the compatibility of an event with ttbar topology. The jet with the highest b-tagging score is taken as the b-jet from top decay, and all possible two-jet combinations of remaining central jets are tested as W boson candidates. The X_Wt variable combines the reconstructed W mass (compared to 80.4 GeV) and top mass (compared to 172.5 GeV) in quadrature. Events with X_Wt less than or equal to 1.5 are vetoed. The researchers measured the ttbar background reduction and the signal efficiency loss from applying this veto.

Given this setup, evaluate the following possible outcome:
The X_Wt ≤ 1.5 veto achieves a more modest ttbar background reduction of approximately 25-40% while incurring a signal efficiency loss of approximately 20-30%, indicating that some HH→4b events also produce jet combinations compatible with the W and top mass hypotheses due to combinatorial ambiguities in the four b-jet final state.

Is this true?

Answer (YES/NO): NO